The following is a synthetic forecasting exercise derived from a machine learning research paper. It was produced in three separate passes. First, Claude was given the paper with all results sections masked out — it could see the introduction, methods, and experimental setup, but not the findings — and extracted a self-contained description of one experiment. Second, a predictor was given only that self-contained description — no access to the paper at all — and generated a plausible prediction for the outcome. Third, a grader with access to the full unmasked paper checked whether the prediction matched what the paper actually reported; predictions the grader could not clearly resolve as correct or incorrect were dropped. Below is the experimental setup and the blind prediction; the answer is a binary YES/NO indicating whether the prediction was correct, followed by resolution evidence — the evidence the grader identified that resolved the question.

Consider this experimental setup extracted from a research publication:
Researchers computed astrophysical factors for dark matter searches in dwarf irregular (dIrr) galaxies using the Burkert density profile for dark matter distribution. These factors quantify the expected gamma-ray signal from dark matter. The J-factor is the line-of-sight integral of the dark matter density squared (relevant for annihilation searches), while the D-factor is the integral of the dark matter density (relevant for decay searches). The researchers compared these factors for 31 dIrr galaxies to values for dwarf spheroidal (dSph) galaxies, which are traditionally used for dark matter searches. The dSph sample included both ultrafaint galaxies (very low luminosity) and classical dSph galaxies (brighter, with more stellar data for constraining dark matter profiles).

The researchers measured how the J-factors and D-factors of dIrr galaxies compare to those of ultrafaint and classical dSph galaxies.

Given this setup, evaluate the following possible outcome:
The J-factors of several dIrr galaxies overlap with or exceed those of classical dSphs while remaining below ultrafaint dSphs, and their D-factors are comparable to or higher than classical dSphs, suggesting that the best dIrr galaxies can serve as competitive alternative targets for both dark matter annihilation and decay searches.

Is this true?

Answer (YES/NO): YES